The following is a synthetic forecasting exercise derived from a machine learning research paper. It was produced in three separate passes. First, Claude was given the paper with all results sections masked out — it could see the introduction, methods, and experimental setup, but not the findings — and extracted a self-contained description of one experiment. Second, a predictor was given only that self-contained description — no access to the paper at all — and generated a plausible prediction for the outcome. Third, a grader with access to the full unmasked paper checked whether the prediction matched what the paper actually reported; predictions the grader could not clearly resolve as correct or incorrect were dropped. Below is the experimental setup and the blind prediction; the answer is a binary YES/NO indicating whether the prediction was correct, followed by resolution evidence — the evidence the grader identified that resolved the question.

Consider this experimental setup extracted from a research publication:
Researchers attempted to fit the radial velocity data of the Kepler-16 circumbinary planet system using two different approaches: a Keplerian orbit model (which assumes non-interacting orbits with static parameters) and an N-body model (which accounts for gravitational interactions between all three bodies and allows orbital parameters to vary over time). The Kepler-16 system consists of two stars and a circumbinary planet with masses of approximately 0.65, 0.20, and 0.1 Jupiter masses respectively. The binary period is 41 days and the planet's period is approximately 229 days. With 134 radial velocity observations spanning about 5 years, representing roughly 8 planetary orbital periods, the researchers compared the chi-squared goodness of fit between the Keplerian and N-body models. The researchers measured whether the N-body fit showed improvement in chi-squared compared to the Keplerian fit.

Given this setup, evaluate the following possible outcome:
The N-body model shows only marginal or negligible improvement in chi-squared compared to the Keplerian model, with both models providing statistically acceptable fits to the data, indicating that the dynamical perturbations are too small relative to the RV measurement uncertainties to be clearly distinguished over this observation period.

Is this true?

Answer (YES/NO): YES